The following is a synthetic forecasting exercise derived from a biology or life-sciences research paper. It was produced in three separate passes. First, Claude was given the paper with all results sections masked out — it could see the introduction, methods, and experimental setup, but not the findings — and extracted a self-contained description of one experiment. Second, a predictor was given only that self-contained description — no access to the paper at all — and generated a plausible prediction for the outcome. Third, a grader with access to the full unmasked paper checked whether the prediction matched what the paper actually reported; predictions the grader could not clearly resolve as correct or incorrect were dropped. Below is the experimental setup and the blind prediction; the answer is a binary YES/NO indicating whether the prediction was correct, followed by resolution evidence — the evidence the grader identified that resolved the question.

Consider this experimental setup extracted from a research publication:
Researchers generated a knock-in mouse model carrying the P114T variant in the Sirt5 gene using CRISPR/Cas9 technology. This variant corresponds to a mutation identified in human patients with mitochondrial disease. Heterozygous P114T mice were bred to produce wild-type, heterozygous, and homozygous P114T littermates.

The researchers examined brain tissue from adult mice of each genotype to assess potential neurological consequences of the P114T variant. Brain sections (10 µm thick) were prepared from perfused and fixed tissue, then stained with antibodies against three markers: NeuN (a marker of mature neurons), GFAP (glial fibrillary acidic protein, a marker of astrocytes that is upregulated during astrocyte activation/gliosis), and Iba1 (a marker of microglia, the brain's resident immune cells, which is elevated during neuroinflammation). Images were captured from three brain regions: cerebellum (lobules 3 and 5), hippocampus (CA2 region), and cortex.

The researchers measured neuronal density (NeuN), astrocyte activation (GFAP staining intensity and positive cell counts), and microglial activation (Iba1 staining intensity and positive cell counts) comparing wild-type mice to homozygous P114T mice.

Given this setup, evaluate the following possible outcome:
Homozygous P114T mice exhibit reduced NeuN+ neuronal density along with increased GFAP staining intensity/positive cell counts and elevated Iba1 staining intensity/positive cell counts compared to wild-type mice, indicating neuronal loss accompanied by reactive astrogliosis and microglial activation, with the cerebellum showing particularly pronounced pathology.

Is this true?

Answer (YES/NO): NO